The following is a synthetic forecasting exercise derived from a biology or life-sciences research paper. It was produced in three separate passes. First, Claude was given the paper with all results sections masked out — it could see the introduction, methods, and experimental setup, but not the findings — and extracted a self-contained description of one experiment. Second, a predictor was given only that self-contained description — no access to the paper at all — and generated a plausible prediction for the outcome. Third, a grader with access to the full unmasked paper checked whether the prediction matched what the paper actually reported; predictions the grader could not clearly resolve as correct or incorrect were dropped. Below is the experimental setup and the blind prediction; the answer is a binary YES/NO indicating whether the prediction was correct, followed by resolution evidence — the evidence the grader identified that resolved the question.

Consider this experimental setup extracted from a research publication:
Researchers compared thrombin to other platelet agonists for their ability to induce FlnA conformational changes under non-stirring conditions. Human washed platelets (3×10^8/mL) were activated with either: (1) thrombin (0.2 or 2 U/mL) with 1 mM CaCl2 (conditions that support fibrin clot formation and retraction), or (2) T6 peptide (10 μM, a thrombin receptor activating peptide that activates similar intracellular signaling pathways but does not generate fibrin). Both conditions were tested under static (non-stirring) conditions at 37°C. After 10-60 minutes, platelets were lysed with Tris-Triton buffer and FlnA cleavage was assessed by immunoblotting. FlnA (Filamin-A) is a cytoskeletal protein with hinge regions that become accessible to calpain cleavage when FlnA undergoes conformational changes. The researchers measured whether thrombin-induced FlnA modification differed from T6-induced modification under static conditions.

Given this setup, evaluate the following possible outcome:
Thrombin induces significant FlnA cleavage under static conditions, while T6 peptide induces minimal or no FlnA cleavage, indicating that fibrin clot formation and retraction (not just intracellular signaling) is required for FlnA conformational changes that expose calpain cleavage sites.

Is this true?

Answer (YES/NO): YES